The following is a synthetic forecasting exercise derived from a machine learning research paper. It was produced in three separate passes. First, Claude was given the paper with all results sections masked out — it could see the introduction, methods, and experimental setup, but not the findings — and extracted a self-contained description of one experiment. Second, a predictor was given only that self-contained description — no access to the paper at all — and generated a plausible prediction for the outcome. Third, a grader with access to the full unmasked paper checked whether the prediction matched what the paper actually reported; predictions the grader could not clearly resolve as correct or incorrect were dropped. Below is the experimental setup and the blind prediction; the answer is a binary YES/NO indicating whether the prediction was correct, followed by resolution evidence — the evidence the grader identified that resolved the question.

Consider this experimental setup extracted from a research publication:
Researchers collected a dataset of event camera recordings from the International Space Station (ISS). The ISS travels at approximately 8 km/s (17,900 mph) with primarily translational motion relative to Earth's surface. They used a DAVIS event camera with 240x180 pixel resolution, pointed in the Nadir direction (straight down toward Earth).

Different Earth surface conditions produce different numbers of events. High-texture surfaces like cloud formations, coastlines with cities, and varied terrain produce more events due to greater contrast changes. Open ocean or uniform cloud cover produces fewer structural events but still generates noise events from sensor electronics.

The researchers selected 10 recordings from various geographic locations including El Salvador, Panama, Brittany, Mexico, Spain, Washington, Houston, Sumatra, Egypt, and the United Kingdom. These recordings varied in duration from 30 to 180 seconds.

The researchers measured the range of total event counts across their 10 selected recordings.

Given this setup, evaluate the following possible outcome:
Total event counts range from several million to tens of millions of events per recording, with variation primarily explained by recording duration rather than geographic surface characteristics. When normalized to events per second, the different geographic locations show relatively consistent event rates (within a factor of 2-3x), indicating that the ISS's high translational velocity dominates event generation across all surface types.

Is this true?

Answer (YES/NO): NO